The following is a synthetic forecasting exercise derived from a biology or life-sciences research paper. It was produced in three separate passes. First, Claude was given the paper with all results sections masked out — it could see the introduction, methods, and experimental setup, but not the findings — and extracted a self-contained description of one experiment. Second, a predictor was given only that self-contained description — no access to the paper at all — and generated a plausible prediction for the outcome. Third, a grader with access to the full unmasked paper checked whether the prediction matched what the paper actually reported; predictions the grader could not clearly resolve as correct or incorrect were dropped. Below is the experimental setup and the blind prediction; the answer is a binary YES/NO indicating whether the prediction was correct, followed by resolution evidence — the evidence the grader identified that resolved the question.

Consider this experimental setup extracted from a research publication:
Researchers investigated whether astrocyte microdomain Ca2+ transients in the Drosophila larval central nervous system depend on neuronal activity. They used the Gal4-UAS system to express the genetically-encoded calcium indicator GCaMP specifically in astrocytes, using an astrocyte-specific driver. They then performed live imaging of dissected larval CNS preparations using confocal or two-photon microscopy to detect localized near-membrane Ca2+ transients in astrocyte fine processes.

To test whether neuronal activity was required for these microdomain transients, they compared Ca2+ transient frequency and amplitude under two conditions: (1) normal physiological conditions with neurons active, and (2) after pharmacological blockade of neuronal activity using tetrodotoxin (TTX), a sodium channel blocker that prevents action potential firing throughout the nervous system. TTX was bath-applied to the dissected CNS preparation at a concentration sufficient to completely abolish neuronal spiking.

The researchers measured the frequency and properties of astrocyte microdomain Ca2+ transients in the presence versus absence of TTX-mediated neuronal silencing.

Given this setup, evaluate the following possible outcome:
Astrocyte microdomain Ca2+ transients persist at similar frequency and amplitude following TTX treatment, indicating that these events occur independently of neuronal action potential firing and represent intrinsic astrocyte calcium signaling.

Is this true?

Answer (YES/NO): YES